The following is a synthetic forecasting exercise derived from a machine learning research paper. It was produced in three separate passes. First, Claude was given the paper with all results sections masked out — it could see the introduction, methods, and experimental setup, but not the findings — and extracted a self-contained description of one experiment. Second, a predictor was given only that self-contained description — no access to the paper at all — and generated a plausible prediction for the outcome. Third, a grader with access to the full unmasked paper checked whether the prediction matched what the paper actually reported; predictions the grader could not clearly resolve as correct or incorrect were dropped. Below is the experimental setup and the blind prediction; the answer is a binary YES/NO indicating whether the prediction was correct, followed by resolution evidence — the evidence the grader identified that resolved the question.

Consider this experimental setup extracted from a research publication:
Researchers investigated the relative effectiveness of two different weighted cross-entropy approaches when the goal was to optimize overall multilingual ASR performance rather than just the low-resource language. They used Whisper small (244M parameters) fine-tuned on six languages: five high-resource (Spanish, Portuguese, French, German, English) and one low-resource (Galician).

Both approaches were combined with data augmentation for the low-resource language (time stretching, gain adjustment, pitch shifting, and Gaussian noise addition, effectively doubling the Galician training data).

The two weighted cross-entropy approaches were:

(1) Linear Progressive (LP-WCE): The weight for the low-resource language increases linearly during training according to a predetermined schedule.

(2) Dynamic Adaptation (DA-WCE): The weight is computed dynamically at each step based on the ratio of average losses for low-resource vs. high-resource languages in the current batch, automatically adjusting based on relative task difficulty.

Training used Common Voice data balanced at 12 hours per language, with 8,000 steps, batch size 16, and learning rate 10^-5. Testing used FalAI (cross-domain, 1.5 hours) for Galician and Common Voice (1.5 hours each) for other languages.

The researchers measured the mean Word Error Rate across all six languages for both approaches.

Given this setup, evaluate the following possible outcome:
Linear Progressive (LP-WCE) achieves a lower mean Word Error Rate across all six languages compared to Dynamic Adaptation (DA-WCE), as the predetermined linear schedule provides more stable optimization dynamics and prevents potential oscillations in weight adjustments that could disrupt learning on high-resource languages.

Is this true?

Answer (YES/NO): NO